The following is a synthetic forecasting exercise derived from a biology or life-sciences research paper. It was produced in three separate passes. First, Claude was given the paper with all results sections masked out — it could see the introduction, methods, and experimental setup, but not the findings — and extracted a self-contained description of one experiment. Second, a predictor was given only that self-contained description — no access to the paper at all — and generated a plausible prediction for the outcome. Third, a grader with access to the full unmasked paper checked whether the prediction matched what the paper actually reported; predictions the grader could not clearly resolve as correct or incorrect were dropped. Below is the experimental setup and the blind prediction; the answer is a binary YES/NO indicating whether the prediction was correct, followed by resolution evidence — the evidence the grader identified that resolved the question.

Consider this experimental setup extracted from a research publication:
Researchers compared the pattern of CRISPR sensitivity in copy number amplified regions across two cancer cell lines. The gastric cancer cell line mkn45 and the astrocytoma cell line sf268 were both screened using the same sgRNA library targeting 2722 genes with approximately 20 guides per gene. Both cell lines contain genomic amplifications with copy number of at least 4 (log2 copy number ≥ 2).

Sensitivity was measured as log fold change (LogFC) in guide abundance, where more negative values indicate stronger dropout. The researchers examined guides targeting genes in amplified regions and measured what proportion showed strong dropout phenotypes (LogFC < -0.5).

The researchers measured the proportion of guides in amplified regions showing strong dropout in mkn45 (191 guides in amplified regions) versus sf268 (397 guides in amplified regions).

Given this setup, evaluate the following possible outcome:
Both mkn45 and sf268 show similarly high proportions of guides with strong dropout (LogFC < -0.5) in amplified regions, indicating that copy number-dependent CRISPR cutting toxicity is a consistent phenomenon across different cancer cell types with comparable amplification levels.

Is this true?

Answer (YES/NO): NO